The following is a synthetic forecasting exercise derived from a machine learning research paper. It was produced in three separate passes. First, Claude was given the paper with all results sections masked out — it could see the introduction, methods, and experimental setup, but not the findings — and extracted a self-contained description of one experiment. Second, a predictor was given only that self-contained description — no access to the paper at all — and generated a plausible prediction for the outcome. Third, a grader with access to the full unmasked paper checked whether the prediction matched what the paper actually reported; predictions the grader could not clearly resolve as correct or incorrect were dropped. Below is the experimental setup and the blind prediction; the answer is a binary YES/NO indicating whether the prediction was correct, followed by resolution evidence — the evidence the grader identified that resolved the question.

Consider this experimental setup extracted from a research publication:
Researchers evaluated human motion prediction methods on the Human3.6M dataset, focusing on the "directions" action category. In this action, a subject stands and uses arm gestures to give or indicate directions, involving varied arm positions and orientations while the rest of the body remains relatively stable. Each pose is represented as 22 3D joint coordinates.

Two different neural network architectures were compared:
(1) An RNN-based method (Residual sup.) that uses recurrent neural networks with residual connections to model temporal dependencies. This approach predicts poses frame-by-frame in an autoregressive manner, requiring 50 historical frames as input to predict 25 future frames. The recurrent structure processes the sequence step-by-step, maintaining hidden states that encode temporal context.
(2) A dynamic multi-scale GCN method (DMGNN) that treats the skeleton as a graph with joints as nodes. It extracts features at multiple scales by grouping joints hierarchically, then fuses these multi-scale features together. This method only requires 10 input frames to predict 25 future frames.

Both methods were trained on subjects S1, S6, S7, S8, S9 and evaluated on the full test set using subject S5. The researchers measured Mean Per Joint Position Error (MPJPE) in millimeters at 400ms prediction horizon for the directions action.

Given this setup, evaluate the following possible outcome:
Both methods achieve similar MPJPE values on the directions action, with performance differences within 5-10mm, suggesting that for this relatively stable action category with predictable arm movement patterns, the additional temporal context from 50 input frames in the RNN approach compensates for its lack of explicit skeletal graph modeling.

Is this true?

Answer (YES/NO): NO